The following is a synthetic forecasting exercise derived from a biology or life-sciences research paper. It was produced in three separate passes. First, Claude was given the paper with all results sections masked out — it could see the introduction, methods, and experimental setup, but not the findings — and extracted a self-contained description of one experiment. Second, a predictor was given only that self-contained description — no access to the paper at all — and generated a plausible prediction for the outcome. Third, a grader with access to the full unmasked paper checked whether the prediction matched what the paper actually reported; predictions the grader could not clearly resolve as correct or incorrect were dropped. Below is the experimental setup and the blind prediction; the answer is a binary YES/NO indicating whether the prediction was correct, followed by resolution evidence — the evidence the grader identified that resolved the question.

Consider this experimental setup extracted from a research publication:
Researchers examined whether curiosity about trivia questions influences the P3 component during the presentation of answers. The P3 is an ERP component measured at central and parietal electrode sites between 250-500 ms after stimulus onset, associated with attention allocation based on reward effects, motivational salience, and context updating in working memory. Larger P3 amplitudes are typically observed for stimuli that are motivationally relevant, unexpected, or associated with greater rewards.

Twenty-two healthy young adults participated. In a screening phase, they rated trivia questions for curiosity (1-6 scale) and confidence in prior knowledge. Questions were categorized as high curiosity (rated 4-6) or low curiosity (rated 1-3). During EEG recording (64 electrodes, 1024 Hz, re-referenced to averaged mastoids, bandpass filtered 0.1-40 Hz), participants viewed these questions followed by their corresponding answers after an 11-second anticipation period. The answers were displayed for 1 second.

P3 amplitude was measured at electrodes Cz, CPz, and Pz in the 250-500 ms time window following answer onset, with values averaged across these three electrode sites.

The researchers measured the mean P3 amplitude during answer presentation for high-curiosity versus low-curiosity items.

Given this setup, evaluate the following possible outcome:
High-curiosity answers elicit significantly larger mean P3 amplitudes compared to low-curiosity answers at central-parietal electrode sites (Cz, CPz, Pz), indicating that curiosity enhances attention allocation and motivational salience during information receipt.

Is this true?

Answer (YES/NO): YES